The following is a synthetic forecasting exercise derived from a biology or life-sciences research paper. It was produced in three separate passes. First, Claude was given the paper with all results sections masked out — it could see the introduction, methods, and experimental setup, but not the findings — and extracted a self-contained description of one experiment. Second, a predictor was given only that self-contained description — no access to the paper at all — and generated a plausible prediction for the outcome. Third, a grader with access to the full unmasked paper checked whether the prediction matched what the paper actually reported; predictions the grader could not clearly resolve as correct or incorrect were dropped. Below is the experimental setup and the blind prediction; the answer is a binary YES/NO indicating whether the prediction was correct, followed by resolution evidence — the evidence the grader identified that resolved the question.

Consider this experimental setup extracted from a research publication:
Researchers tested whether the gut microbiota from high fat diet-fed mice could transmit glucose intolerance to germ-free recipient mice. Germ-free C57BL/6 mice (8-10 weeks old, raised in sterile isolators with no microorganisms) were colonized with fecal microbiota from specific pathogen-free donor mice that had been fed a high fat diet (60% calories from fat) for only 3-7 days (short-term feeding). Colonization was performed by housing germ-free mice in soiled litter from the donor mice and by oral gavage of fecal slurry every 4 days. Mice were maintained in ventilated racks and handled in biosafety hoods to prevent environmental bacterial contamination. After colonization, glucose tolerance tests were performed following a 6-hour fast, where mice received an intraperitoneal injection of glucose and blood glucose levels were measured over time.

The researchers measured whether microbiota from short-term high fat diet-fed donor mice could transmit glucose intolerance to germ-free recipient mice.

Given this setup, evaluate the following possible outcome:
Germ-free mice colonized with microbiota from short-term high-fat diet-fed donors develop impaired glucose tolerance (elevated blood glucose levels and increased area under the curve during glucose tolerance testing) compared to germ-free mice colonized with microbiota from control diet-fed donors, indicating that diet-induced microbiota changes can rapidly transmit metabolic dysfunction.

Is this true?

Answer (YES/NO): NO